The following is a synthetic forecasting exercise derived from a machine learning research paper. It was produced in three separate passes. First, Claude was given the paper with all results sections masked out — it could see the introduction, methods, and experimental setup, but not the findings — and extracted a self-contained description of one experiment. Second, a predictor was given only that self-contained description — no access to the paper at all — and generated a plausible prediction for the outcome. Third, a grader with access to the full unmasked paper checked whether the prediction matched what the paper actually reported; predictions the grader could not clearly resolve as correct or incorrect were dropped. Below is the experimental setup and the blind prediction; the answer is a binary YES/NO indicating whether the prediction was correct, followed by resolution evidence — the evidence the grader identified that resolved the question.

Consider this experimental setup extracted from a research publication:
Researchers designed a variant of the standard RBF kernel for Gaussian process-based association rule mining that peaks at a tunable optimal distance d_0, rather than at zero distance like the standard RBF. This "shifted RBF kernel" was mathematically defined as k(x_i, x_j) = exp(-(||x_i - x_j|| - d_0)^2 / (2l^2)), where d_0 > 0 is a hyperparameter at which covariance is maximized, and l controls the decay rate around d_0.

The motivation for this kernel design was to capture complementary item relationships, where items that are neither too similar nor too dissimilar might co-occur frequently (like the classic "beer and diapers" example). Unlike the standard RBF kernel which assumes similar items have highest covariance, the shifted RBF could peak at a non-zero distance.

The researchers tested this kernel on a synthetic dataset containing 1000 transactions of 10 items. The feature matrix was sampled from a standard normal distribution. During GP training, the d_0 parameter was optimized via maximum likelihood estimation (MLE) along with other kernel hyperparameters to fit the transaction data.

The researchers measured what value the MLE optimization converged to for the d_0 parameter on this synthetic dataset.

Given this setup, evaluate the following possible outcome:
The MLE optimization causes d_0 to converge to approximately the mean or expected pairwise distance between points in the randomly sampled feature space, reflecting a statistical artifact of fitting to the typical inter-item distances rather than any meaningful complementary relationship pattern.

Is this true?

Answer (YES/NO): NO